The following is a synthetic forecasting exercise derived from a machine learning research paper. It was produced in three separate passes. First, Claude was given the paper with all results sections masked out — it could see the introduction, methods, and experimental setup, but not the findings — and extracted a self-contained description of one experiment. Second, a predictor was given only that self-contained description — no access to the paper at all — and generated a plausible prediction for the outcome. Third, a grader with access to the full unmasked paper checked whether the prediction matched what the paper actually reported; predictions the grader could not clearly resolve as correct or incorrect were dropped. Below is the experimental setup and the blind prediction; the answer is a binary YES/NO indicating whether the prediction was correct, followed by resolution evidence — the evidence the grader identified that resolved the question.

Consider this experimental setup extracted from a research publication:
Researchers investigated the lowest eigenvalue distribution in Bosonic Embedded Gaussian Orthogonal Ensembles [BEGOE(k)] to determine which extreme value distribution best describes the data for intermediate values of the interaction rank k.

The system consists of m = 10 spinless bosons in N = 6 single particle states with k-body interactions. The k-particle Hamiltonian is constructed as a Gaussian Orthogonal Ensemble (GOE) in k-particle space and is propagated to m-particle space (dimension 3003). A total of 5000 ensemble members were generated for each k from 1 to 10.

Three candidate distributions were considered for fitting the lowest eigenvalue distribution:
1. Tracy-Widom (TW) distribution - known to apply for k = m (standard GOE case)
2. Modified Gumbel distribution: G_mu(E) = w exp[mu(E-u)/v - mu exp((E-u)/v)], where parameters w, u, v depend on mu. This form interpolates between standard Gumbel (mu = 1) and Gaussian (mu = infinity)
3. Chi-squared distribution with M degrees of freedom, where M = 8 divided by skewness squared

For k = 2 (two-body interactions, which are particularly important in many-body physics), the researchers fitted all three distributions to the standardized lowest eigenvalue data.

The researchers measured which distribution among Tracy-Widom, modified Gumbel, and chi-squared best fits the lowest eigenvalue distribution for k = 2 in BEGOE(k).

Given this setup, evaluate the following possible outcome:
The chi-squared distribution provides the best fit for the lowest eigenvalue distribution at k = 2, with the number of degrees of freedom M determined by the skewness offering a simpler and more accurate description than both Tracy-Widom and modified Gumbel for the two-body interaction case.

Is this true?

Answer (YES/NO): NO